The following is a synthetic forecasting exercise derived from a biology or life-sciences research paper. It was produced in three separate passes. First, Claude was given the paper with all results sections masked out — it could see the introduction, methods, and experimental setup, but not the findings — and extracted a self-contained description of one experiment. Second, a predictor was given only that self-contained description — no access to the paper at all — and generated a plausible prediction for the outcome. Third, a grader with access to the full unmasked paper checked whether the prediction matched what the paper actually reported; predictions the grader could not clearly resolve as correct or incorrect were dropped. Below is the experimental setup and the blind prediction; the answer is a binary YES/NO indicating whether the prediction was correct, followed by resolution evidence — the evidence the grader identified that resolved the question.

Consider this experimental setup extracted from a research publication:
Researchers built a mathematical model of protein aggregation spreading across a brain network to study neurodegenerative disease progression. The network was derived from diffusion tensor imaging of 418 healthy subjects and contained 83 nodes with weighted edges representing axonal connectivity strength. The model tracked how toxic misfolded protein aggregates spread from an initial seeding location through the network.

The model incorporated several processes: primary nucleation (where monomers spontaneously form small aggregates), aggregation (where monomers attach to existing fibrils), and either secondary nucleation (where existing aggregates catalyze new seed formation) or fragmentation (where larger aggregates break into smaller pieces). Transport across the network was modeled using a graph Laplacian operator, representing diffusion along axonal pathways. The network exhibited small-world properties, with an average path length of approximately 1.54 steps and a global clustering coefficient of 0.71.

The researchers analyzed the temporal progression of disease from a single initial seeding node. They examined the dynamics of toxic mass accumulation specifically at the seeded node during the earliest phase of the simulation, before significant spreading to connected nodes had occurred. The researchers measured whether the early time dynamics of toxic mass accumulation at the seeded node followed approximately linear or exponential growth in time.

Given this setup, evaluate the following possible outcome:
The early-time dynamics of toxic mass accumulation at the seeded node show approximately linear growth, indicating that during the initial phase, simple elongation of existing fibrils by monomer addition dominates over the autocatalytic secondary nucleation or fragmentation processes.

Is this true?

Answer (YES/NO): YES